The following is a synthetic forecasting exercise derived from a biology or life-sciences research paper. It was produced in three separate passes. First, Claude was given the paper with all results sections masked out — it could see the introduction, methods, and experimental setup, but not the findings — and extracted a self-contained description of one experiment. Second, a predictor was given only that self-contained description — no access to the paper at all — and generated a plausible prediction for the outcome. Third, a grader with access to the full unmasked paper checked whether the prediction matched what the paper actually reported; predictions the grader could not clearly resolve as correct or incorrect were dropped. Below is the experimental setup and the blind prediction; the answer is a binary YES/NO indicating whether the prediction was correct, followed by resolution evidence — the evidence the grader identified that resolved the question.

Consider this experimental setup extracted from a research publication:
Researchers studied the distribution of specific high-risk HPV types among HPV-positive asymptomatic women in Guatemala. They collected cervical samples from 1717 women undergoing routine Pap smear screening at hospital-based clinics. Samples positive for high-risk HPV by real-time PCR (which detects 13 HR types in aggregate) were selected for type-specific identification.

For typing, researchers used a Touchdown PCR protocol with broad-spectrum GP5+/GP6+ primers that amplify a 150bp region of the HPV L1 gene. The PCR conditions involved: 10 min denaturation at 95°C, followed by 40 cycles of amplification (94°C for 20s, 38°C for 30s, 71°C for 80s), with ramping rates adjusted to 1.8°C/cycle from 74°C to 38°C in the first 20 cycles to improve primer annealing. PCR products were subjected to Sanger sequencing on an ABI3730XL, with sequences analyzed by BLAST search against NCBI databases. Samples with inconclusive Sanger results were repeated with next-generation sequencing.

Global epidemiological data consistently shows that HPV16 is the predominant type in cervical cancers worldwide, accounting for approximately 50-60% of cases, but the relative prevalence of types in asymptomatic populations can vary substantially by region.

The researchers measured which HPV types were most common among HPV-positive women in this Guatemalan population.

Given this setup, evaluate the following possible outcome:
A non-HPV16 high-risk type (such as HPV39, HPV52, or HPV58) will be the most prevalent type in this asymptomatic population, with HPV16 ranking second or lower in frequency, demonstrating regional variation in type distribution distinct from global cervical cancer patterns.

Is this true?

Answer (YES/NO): NO